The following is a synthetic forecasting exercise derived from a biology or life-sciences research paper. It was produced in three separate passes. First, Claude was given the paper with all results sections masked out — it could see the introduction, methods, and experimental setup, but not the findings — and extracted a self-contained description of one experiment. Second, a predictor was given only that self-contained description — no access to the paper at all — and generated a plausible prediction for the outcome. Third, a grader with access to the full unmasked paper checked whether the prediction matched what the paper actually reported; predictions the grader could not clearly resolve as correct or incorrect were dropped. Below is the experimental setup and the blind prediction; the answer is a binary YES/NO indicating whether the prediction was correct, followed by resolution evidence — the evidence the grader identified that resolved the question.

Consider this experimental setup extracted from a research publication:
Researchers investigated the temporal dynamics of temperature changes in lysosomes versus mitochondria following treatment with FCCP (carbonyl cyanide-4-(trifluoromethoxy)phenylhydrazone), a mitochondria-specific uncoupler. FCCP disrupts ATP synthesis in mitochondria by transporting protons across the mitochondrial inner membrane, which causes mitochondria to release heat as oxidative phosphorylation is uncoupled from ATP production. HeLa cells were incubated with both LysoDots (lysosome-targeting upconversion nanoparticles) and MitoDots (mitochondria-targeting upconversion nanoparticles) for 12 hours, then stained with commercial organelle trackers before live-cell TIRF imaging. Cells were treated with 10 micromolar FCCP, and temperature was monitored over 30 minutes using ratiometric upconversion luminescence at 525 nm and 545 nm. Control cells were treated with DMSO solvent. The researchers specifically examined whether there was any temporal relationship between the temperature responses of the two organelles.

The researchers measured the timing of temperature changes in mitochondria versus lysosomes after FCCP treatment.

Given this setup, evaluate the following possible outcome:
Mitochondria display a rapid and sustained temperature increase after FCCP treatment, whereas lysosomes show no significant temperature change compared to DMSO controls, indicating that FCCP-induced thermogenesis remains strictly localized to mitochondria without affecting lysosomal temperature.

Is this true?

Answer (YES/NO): NO